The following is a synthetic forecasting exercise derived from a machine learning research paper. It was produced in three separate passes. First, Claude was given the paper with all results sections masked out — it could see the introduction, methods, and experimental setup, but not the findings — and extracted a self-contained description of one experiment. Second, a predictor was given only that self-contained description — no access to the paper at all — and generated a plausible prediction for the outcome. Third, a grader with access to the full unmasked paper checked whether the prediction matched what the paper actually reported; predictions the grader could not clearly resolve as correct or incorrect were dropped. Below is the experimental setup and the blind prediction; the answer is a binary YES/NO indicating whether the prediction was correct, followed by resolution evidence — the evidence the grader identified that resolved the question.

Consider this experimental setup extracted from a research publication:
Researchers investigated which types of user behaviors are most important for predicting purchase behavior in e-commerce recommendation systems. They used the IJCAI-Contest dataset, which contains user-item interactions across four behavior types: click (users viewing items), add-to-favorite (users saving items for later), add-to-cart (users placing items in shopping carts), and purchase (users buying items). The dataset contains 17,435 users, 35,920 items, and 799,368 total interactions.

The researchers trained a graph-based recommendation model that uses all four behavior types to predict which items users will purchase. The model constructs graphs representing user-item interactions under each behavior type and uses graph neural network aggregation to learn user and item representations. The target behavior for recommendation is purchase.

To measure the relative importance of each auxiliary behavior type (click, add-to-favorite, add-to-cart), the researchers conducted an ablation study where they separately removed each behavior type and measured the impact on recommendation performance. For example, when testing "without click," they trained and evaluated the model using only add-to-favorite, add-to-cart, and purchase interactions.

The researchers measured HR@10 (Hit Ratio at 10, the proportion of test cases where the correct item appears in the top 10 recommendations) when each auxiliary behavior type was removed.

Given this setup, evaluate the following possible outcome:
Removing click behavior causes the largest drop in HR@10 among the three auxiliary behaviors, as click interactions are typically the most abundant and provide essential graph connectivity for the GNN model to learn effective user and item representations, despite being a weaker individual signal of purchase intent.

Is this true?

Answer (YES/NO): YES